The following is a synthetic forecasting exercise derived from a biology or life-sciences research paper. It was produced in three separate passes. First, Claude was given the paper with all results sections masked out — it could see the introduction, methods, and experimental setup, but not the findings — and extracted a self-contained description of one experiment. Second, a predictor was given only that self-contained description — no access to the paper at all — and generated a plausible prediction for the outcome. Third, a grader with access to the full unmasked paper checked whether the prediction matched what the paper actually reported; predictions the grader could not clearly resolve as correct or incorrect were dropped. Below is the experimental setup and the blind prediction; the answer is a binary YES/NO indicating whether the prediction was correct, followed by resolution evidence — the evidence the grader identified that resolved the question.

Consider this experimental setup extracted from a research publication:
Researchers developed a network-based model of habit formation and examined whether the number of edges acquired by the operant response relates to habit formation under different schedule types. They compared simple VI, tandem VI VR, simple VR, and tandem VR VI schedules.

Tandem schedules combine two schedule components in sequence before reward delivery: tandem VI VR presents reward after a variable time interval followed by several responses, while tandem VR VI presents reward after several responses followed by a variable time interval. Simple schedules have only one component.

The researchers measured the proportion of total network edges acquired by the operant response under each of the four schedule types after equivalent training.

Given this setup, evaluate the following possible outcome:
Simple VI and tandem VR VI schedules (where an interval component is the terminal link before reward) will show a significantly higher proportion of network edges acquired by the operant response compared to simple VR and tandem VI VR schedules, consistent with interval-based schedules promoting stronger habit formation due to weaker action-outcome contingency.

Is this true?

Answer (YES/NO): YES